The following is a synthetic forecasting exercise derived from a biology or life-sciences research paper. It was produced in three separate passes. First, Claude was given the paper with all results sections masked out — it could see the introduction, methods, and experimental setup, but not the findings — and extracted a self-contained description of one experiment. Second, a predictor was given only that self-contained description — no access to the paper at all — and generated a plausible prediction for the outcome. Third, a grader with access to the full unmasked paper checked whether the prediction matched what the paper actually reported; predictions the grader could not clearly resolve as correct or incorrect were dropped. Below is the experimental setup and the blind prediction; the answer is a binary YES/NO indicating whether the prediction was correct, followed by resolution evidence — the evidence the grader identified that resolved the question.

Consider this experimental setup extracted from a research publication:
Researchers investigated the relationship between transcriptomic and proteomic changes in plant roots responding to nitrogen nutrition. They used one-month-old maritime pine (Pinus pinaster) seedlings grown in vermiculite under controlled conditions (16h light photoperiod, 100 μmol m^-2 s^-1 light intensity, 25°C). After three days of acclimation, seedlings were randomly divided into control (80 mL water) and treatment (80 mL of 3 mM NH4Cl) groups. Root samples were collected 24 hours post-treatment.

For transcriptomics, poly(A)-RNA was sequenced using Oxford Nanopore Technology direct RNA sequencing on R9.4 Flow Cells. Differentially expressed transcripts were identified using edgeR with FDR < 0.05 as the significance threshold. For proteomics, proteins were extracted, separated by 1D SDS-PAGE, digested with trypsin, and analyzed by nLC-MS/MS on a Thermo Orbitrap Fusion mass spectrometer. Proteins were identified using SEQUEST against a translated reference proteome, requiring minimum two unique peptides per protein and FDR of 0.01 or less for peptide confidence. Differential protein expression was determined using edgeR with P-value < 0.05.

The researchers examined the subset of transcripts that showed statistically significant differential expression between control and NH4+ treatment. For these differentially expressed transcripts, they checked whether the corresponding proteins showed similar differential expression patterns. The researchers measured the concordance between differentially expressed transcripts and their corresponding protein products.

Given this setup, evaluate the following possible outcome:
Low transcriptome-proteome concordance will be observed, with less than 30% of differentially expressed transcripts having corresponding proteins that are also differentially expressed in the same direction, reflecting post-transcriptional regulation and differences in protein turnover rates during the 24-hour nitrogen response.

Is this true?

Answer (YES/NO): YES